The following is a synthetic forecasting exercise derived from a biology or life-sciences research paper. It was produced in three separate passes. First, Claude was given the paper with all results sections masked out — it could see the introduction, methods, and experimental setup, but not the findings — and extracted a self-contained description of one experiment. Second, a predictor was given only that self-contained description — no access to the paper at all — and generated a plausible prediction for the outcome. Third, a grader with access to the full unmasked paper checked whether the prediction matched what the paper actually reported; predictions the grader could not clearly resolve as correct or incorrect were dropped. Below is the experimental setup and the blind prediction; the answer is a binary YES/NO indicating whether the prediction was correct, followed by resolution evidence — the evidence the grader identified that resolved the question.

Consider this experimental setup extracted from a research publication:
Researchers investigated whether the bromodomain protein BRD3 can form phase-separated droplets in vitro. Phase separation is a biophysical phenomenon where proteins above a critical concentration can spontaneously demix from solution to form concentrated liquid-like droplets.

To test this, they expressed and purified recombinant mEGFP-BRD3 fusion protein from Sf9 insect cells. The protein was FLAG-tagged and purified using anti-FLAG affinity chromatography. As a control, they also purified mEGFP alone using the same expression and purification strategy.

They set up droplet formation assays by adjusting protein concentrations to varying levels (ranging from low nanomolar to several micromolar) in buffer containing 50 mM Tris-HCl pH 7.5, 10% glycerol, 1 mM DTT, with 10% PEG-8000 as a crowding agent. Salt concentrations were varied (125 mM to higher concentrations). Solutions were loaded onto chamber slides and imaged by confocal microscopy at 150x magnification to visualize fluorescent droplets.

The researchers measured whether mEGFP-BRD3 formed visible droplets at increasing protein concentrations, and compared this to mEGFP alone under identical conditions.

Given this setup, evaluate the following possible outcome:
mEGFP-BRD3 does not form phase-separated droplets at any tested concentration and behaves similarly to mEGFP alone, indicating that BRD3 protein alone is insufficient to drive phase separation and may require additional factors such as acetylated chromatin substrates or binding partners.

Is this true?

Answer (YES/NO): NO